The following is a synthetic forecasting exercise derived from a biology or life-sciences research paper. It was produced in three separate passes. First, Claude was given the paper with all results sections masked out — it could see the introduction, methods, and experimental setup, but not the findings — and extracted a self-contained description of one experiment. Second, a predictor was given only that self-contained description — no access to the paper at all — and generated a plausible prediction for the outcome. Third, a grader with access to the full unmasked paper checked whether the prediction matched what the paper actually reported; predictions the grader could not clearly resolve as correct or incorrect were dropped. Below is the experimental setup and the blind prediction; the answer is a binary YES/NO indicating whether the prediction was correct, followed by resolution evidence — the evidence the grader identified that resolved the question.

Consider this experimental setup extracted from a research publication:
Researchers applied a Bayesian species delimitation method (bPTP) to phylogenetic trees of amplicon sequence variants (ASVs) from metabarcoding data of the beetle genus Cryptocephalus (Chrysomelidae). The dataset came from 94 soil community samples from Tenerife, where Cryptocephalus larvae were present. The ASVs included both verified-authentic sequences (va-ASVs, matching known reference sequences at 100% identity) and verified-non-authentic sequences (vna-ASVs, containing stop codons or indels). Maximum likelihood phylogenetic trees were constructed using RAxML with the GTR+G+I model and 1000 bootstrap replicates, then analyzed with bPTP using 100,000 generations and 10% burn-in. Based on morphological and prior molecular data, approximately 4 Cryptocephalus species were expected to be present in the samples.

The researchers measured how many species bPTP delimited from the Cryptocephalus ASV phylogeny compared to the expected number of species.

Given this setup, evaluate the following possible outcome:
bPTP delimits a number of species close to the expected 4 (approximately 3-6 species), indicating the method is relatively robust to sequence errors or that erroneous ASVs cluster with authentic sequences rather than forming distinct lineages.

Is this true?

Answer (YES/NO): NO